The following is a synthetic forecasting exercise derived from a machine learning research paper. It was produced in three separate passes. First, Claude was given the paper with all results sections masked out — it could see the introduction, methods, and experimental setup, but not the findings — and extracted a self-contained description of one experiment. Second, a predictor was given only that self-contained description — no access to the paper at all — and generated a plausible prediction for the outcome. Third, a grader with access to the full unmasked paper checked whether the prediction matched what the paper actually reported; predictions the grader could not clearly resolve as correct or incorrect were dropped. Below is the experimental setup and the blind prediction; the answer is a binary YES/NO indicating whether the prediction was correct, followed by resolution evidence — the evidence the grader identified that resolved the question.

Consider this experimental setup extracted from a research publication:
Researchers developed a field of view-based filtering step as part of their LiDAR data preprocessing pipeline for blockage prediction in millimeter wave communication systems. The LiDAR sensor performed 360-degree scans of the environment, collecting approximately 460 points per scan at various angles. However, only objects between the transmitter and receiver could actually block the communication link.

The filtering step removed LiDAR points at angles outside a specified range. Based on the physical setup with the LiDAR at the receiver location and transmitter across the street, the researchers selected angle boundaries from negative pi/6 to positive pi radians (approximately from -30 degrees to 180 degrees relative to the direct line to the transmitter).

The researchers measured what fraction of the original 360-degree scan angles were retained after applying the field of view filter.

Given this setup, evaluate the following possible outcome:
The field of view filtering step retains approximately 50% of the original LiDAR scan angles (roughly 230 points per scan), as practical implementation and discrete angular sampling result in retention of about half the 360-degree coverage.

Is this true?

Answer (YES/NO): NO